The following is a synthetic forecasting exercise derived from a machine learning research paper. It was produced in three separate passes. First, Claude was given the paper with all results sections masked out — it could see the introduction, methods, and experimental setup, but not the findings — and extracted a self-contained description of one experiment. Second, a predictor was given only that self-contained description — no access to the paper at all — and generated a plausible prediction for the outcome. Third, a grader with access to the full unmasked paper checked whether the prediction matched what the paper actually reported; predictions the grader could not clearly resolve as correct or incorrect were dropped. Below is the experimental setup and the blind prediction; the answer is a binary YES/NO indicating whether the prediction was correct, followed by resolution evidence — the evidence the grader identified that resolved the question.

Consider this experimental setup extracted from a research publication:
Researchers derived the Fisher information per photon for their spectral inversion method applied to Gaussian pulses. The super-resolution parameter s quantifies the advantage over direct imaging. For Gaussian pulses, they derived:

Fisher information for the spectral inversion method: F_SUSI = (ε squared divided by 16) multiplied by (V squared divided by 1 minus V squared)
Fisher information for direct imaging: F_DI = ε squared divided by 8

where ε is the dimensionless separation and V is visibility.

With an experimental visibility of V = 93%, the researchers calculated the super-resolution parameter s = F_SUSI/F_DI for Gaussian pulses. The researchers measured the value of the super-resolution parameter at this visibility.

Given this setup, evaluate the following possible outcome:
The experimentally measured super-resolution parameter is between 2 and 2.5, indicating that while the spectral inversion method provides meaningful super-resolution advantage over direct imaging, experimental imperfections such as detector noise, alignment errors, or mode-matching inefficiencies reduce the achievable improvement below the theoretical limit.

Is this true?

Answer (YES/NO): YES